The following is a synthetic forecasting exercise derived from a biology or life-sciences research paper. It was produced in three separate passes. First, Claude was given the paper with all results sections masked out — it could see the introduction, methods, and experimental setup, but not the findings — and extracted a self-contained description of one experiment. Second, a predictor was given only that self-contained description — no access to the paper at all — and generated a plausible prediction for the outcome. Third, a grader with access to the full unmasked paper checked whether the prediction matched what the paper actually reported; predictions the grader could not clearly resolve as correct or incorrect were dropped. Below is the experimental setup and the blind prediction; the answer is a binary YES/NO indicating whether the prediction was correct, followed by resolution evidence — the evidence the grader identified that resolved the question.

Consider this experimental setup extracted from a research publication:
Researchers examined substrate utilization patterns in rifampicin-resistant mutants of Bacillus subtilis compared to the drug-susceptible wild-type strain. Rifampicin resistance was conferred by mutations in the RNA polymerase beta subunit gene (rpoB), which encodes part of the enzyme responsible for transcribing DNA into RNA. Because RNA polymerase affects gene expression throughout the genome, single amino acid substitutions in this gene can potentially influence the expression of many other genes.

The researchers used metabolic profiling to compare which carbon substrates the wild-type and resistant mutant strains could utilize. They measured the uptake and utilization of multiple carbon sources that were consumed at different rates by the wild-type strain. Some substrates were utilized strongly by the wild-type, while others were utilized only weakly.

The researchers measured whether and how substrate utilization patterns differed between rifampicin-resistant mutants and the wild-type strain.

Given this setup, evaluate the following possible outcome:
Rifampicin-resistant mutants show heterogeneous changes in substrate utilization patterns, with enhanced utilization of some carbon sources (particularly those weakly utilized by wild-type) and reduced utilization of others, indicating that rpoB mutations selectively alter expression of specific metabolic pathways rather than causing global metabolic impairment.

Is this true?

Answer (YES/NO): YES